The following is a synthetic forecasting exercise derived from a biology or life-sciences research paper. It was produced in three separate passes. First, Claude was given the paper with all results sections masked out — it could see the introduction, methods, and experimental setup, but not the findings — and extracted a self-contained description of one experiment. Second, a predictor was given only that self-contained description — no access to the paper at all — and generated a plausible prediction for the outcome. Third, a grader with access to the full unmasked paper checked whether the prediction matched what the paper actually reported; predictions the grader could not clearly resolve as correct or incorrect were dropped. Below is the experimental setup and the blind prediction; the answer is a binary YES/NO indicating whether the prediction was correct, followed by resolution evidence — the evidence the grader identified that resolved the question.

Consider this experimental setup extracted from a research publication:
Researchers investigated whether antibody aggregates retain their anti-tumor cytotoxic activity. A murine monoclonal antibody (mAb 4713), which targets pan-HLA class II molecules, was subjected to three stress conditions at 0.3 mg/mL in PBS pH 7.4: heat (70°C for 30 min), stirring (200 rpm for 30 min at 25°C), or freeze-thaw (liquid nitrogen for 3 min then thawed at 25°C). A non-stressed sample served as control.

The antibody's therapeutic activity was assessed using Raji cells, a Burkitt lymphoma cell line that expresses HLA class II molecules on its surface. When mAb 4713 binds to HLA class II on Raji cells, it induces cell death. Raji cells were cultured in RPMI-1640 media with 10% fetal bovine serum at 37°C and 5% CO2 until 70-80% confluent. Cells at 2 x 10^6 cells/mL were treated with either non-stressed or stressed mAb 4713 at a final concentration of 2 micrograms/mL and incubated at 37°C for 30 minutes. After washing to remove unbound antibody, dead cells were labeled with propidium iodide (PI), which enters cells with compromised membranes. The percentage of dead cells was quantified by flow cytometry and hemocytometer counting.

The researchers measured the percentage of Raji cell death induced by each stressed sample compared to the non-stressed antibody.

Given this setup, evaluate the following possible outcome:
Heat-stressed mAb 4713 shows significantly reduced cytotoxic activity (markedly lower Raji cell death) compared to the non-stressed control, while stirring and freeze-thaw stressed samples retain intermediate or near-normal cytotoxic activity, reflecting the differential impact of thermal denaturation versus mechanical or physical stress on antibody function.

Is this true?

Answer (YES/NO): YES